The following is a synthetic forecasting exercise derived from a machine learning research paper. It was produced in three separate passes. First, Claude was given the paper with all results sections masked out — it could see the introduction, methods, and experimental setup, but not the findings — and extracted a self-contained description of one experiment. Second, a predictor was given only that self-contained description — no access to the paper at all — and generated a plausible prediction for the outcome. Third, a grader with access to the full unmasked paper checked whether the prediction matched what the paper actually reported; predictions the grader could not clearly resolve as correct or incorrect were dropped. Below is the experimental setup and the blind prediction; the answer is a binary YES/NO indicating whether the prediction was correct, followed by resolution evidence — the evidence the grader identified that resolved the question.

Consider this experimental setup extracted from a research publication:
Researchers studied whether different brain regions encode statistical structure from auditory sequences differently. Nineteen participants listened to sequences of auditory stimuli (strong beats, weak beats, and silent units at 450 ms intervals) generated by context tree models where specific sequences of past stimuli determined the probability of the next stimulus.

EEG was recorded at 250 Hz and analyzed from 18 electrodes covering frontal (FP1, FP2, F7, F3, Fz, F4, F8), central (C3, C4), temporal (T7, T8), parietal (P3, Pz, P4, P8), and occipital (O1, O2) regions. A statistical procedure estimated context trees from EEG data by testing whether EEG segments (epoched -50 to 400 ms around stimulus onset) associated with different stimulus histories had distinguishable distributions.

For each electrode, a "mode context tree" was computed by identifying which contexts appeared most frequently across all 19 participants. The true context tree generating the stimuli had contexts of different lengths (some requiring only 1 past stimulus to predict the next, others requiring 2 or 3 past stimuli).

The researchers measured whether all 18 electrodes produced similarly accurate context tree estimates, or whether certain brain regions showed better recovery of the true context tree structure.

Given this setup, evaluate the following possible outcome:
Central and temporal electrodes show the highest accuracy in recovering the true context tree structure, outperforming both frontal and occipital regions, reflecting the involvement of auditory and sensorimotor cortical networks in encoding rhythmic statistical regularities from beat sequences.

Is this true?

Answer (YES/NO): NO